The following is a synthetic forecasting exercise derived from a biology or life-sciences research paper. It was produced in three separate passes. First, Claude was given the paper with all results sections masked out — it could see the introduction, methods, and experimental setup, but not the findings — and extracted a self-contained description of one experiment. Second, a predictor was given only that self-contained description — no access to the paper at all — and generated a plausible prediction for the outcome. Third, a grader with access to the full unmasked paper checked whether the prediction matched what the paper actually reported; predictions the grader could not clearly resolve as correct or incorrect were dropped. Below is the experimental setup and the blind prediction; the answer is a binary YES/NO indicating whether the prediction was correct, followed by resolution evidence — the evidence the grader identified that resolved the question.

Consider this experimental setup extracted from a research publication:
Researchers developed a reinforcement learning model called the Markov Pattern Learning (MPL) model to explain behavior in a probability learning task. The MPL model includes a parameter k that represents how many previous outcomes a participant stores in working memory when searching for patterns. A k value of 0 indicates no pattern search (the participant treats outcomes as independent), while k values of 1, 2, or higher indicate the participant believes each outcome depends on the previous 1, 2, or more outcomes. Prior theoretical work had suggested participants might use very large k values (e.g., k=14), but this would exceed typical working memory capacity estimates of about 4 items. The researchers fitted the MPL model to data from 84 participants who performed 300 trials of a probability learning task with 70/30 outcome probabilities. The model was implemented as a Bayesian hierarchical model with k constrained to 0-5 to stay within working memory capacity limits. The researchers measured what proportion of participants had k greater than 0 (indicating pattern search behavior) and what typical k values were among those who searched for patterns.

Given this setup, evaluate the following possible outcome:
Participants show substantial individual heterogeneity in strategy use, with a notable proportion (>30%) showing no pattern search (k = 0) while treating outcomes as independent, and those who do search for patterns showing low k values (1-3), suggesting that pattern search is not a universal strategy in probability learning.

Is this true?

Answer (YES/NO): NO